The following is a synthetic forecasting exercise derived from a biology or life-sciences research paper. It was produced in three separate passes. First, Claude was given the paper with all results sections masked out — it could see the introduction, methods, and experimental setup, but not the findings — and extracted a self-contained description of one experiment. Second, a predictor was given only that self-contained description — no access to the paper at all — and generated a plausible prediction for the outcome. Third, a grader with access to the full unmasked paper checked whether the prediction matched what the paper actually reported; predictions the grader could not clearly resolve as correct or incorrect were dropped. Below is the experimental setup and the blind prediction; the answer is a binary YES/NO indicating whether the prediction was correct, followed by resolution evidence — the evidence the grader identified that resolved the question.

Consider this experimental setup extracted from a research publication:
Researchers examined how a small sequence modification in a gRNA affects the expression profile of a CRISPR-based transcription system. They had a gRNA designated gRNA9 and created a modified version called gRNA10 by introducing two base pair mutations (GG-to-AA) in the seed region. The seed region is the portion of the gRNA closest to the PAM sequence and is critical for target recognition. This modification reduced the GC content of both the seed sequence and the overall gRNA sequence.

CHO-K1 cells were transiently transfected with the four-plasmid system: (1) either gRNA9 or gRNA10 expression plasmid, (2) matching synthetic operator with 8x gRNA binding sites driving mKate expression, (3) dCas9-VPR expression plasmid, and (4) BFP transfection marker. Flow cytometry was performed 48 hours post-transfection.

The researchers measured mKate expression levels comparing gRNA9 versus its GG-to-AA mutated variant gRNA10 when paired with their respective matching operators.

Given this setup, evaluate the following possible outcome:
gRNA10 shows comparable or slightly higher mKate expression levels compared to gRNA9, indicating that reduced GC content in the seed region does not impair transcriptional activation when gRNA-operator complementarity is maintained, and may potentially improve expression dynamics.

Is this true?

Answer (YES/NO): NO